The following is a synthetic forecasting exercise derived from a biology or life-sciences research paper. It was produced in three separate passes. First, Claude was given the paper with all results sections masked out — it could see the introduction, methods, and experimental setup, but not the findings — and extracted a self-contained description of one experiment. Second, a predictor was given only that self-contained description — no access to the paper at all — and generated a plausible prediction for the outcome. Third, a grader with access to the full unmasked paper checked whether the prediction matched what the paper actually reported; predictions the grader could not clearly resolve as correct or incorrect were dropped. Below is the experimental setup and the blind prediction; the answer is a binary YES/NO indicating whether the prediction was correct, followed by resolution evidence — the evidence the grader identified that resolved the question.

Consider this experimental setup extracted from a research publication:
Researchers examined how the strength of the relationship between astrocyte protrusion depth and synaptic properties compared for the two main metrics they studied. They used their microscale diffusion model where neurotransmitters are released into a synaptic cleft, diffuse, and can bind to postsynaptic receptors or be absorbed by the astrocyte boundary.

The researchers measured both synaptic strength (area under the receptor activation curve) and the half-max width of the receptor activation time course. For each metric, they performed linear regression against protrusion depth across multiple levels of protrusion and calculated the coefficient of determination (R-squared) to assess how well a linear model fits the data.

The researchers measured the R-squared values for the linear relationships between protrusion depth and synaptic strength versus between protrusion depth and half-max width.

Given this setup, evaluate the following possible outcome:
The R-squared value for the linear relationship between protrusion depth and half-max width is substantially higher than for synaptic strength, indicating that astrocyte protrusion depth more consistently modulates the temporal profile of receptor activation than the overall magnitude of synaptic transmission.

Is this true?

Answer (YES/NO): NO